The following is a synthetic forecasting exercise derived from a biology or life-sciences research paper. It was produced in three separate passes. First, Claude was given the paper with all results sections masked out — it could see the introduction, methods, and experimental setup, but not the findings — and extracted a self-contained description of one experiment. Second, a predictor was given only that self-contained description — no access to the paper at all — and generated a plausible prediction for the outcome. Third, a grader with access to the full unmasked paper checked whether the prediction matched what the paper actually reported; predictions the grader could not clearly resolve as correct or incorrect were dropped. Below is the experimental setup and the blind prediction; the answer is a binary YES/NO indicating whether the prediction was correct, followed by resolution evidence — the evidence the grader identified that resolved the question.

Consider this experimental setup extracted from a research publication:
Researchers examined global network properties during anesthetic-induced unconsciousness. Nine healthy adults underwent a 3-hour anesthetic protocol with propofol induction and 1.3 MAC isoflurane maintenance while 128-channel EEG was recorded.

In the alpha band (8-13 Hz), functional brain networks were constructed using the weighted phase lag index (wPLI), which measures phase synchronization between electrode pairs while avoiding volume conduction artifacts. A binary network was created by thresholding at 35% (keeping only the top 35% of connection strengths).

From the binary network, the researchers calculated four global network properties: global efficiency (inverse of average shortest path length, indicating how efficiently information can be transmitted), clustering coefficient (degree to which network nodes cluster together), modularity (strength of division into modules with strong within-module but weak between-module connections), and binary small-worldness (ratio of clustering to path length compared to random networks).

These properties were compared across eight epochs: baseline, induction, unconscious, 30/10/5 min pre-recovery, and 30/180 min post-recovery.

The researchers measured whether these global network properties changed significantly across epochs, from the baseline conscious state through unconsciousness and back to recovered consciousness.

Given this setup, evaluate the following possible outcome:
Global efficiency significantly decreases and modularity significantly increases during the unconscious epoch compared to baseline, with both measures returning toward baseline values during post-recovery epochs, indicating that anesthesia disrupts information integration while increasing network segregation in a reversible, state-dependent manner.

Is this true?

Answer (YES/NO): NO